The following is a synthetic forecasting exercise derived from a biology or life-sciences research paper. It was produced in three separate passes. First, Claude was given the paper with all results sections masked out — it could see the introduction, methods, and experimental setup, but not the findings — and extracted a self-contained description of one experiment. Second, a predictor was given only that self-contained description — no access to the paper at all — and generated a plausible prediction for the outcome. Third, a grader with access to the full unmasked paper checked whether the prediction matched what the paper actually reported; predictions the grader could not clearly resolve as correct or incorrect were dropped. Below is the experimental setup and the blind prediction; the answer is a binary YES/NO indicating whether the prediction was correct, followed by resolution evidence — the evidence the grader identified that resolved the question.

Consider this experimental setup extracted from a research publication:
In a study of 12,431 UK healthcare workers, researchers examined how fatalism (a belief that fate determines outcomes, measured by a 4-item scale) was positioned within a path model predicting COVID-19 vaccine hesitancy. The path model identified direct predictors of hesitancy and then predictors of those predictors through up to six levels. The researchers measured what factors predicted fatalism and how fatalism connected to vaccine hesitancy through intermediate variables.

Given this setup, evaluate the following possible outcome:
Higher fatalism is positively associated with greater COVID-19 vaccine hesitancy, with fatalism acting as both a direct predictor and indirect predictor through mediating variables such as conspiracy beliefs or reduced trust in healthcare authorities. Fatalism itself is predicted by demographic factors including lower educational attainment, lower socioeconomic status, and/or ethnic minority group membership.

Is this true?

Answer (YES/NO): NO